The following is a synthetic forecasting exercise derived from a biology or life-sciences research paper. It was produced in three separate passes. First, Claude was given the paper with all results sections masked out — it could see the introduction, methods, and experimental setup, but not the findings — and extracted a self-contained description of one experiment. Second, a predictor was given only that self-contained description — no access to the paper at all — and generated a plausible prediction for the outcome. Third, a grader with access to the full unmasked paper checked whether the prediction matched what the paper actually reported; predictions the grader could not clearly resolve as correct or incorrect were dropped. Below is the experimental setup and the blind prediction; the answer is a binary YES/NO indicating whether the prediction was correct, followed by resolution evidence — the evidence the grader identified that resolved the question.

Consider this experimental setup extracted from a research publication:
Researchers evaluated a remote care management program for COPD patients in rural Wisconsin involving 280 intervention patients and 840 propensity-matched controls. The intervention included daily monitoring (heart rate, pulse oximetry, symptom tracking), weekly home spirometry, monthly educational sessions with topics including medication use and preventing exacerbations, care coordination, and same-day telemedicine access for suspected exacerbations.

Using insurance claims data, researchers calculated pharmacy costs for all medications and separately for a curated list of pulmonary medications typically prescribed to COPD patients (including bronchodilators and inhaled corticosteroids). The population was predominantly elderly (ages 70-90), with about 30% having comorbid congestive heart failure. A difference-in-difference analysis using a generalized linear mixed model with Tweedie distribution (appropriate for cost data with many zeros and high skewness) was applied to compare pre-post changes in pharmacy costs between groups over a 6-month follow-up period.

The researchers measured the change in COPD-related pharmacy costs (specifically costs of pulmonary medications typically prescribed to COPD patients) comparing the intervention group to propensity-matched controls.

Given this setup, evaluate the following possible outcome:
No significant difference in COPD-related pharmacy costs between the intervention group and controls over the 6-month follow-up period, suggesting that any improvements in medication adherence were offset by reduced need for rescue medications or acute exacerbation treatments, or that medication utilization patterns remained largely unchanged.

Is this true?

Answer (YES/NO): YES